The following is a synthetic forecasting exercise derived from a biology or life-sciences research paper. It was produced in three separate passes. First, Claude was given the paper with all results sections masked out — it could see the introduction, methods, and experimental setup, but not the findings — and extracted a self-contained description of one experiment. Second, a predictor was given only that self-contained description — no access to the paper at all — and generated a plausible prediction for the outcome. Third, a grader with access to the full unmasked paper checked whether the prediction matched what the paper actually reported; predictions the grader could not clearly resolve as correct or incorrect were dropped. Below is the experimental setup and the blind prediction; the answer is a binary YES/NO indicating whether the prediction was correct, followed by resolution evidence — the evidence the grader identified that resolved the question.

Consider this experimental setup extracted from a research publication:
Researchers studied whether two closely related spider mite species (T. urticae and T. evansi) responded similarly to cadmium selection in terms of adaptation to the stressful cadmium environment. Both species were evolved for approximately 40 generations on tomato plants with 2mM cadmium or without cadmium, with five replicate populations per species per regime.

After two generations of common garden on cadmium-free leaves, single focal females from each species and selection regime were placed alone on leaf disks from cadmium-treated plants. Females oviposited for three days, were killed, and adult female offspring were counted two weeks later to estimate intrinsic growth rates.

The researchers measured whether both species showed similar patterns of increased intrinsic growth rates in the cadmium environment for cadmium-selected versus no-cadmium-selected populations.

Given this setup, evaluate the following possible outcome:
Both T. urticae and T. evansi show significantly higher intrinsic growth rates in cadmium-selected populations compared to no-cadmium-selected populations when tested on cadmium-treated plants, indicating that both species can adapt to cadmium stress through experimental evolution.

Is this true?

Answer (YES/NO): NO